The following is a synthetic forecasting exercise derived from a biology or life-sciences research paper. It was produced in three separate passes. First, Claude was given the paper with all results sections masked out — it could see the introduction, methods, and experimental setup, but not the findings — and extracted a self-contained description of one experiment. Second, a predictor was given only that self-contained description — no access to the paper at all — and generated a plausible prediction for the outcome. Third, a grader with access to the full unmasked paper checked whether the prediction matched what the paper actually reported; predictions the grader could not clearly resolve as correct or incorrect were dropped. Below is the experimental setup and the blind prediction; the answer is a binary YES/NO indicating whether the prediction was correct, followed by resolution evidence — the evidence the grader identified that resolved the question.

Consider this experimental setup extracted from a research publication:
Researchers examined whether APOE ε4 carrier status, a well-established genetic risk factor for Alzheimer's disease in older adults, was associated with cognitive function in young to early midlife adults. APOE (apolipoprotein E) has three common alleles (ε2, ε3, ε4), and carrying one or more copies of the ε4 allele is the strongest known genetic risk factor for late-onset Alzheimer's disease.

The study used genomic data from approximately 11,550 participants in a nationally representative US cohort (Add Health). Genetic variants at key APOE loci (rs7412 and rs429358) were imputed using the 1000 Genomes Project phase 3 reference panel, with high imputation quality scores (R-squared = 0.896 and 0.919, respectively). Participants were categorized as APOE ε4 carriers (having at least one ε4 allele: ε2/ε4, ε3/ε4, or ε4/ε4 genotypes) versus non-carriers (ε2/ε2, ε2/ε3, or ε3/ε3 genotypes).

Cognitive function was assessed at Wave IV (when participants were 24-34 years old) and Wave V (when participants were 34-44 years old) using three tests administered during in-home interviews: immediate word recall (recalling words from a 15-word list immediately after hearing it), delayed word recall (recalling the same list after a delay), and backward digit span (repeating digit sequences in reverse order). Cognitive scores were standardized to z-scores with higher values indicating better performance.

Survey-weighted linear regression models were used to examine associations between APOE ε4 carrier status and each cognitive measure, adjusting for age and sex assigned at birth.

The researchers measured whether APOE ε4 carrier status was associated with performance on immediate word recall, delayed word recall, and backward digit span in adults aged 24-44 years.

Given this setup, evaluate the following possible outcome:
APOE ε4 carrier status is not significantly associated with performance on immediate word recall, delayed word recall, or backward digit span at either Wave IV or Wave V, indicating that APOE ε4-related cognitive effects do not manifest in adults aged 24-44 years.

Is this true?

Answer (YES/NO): YES